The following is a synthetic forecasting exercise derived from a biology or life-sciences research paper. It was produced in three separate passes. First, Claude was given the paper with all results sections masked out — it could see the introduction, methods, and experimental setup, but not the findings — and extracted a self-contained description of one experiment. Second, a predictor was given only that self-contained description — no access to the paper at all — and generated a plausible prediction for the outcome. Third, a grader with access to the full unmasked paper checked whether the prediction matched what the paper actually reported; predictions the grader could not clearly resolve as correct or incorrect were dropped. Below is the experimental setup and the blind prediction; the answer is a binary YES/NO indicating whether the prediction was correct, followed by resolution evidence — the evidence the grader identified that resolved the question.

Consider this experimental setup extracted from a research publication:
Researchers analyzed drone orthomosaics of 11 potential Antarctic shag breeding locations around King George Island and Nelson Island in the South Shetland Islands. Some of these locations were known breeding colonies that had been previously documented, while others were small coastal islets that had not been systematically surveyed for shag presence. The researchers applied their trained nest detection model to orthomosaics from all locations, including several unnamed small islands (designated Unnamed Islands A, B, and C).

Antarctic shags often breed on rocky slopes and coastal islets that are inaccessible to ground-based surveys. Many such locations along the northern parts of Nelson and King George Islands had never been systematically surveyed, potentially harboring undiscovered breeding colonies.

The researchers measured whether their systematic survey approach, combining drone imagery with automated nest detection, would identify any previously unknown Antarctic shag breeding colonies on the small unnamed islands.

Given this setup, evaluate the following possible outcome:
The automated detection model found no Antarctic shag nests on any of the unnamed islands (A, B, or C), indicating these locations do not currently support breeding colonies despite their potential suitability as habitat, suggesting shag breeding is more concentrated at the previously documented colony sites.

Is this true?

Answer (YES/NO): NO